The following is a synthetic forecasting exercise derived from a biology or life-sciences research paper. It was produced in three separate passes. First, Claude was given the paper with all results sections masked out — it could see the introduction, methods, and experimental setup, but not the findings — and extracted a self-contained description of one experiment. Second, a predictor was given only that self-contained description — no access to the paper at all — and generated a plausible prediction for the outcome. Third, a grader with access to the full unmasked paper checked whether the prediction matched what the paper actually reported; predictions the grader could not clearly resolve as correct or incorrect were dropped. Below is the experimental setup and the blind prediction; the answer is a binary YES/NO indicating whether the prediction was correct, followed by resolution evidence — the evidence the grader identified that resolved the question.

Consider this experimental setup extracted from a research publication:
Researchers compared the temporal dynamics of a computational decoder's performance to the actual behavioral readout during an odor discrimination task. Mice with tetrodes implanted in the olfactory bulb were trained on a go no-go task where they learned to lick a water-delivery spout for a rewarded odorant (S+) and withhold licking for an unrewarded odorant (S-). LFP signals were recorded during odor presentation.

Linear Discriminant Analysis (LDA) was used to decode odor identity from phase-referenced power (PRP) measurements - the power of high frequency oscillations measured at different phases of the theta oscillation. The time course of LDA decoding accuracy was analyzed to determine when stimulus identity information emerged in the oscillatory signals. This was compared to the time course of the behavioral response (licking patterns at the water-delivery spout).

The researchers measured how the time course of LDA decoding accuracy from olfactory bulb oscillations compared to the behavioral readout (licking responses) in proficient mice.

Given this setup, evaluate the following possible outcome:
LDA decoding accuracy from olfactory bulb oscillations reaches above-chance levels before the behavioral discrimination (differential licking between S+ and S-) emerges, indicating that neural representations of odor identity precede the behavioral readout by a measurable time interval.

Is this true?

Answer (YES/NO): NO